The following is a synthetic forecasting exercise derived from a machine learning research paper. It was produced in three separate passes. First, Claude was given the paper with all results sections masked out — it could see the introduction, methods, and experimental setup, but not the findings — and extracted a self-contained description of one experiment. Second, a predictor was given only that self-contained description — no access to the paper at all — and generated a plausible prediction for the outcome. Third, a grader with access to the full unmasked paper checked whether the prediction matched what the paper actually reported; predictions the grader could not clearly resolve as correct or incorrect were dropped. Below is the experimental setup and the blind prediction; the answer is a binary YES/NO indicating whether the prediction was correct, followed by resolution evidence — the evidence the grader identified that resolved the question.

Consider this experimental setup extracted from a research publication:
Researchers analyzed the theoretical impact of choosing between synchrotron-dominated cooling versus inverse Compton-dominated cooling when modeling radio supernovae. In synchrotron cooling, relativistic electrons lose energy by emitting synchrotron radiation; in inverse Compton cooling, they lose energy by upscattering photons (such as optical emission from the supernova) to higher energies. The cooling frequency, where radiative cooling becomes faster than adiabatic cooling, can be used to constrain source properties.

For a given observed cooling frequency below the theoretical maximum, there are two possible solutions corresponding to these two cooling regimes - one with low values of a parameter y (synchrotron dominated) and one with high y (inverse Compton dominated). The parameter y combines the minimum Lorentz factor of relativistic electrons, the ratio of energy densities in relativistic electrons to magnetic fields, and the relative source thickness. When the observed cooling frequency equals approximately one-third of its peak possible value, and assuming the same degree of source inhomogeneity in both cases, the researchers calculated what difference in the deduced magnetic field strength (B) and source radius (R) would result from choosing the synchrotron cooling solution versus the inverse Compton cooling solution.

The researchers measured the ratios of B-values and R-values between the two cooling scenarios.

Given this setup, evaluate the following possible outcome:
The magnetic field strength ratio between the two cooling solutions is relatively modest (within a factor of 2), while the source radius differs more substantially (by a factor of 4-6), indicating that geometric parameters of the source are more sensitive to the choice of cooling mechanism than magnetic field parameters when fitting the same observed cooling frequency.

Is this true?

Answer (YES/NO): NO